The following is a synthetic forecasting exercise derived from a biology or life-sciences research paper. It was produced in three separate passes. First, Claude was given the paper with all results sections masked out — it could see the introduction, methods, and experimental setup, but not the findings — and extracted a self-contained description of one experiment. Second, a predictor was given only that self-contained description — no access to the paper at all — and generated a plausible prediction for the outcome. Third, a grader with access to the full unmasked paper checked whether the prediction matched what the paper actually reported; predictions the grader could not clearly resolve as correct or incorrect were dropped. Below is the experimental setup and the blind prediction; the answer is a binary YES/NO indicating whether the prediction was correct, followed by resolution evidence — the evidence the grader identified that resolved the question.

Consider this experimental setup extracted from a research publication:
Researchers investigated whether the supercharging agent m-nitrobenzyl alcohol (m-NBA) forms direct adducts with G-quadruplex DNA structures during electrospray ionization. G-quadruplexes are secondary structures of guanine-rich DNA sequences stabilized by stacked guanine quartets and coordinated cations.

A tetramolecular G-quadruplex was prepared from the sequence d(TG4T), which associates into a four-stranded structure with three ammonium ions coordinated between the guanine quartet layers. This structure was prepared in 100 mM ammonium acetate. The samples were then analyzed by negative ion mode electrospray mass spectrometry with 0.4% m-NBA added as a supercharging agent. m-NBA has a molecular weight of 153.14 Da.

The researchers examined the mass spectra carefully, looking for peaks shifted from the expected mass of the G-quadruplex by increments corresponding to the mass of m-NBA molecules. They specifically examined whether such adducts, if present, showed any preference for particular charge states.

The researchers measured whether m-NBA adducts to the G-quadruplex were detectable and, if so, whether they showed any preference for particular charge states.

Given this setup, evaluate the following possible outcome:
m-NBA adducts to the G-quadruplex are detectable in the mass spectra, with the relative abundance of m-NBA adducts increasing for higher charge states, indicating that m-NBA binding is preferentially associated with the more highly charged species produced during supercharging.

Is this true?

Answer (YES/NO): YES